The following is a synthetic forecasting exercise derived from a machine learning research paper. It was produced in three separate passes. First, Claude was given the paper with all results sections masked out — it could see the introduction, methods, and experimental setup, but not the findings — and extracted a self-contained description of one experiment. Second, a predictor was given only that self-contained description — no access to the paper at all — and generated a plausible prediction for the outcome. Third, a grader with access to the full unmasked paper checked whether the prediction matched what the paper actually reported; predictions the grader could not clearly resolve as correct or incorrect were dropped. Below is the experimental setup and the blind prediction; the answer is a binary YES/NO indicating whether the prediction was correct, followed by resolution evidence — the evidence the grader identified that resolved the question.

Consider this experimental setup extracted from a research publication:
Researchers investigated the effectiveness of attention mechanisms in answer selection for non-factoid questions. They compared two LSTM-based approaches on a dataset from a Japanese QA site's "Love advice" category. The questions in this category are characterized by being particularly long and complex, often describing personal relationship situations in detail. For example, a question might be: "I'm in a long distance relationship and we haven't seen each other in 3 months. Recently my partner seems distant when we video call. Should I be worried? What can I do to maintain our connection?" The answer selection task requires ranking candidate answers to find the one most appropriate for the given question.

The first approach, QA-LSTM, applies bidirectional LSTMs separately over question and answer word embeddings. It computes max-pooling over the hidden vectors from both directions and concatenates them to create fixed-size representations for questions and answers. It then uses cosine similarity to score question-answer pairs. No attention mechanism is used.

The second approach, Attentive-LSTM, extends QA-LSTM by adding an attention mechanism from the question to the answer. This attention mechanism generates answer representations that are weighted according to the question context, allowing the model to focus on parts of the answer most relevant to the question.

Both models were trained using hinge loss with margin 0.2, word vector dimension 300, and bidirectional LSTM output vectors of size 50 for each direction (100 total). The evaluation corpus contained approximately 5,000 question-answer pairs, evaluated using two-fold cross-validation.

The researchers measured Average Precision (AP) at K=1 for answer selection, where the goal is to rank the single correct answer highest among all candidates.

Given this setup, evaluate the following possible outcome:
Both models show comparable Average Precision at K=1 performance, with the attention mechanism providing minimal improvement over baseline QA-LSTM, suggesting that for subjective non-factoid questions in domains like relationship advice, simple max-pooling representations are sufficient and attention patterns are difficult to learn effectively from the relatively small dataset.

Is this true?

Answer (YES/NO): NO